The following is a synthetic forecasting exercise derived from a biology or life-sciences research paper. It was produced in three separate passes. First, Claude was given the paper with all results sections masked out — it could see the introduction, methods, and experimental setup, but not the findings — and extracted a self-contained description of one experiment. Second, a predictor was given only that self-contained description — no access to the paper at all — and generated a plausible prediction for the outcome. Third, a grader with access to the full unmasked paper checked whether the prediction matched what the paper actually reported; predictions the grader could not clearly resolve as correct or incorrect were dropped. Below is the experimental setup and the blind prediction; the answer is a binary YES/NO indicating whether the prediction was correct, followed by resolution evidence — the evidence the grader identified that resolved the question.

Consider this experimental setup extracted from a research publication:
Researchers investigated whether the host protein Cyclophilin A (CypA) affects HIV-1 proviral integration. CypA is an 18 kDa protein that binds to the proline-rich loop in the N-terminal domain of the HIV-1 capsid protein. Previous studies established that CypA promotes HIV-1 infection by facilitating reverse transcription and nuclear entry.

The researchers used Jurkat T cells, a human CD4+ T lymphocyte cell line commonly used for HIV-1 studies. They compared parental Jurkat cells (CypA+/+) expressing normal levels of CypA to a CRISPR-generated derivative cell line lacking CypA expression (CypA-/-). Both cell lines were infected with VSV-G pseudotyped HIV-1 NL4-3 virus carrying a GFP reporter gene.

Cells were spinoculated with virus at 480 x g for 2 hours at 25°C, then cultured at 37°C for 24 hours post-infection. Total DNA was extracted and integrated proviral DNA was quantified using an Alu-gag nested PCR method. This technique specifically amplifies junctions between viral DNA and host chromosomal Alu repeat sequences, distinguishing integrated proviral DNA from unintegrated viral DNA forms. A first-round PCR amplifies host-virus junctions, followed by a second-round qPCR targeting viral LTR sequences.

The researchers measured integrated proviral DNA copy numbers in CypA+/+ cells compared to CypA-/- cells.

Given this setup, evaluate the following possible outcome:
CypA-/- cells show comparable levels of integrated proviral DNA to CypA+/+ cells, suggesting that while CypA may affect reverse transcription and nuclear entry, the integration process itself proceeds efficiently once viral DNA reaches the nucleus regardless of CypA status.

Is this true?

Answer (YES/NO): NO